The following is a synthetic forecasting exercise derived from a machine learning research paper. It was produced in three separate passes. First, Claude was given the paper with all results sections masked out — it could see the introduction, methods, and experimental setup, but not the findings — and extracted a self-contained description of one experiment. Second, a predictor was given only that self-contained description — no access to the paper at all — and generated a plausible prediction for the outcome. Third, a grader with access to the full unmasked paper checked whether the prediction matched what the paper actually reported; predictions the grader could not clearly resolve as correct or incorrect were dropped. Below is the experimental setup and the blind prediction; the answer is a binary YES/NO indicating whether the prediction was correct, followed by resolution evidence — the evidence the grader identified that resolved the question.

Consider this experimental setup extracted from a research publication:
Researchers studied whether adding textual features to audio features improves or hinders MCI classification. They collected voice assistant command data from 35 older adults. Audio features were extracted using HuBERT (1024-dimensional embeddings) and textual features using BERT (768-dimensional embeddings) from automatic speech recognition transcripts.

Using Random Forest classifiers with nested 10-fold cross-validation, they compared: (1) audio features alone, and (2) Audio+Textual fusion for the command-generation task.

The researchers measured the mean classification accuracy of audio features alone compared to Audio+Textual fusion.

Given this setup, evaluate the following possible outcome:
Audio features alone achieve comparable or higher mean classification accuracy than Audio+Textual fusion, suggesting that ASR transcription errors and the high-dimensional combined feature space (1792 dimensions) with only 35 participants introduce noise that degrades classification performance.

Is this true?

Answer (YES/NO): YES